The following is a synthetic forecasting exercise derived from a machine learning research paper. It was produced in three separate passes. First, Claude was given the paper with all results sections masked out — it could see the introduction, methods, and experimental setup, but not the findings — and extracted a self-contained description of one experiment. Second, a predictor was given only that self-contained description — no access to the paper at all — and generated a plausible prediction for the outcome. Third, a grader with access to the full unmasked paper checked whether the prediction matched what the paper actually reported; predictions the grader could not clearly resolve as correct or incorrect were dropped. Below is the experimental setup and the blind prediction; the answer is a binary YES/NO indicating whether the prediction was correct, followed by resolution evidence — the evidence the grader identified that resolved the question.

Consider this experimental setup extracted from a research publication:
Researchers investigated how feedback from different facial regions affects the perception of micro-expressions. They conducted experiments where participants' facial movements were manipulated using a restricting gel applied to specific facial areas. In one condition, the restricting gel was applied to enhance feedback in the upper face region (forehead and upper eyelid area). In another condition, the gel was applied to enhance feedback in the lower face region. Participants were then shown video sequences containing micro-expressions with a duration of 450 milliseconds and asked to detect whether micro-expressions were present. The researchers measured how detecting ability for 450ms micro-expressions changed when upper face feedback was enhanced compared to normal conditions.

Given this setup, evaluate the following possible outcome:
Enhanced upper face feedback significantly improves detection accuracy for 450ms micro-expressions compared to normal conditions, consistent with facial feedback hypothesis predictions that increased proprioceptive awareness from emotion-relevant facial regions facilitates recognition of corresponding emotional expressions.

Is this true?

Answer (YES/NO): YES